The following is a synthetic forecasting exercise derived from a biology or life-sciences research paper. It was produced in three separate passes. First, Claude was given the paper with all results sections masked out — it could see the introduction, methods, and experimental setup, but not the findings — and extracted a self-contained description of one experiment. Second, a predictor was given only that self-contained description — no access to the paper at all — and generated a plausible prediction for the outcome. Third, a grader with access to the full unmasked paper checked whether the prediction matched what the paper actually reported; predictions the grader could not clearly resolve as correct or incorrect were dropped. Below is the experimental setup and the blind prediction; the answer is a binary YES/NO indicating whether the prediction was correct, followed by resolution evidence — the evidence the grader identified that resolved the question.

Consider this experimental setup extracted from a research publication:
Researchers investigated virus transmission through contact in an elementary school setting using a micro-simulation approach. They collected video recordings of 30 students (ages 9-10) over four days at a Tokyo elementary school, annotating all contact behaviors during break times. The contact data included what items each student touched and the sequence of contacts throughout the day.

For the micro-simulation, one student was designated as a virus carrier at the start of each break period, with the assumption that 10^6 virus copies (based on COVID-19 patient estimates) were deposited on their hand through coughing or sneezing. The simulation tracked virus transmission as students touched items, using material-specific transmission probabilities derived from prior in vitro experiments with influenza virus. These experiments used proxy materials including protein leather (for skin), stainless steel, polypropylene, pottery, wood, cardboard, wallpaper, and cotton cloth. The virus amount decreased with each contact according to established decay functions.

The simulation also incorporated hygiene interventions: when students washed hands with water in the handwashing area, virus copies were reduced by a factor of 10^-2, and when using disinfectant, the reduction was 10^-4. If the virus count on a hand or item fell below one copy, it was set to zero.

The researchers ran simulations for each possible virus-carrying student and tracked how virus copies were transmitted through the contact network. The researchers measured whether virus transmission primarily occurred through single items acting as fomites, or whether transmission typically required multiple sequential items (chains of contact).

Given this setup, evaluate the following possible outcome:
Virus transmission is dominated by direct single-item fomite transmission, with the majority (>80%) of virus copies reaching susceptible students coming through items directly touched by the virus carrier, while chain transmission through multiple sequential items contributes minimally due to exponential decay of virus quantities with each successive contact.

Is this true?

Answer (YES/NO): NO